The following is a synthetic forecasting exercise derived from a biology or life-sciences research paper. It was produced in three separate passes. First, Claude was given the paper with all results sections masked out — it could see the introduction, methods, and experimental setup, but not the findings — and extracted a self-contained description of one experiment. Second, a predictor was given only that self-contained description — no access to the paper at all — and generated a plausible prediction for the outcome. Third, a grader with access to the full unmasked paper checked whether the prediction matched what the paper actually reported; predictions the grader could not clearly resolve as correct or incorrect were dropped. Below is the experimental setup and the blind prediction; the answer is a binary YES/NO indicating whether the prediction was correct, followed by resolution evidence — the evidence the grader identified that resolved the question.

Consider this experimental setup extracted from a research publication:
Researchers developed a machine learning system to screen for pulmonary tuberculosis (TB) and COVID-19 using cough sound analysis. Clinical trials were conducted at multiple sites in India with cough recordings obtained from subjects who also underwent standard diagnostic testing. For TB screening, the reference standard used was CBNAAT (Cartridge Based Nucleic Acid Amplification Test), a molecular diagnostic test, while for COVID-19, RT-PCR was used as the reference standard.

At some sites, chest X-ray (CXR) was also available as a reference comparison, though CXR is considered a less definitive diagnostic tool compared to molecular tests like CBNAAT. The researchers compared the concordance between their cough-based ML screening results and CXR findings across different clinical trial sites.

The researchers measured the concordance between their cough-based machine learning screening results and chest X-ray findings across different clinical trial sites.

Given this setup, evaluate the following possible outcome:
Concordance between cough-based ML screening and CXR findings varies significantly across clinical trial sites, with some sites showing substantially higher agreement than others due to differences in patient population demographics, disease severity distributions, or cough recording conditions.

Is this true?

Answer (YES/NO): NO